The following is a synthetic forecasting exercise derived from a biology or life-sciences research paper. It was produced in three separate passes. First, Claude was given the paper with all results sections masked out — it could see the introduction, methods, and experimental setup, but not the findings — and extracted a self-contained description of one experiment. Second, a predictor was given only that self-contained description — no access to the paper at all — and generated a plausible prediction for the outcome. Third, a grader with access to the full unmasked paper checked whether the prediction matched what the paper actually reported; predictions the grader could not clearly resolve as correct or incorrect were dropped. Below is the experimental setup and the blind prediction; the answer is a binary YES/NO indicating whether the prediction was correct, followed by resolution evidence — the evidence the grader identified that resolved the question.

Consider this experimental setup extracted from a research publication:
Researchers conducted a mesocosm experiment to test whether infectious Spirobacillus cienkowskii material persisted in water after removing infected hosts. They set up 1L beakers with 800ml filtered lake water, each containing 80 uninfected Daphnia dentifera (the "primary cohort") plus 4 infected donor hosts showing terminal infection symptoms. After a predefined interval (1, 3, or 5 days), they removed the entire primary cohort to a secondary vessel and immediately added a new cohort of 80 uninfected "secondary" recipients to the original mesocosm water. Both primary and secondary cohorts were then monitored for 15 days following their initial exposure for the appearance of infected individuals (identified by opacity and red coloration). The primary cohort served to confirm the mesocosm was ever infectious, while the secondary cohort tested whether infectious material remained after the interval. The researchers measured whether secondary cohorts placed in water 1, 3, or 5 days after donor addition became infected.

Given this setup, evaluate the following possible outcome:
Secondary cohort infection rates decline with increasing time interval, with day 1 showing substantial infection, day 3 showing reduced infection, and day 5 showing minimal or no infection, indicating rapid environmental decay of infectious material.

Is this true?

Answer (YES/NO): YES